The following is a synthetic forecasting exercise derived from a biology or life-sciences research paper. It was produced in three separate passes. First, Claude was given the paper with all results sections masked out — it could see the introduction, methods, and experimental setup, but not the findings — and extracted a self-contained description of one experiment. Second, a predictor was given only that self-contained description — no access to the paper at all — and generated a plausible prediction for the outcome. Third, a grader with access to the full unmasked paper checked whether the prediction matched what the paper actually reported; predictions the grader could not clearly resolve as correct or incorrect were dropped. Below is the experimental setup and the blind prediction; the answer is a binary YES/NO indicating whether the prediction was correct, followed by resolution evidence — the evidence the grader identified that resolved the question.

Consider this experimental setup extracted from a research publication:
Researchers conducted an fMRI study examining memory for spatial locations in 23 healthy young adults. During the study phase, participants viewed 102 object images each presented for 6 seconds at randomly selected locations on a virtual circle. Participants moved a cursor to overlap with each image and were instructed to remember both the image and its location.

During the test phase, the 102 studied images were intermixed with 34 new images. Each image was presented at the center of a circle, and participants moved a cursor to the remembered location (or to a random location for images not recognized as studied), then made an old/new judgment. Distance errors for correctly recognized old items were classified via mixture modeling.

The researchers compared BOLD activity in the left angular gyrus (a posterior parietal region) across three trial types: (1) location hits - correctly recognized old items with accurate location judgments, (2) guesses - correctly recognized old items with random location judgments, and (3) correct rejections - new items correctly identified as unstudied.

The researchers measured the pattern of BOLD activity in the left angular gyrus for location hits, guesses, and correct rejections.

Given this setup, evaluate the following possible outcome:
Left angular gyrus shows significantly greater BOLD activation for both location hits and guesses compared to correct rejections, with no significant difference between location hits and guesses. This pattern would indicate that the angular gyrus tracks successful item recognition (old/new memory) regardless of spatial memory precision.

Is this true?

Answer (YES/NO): NO